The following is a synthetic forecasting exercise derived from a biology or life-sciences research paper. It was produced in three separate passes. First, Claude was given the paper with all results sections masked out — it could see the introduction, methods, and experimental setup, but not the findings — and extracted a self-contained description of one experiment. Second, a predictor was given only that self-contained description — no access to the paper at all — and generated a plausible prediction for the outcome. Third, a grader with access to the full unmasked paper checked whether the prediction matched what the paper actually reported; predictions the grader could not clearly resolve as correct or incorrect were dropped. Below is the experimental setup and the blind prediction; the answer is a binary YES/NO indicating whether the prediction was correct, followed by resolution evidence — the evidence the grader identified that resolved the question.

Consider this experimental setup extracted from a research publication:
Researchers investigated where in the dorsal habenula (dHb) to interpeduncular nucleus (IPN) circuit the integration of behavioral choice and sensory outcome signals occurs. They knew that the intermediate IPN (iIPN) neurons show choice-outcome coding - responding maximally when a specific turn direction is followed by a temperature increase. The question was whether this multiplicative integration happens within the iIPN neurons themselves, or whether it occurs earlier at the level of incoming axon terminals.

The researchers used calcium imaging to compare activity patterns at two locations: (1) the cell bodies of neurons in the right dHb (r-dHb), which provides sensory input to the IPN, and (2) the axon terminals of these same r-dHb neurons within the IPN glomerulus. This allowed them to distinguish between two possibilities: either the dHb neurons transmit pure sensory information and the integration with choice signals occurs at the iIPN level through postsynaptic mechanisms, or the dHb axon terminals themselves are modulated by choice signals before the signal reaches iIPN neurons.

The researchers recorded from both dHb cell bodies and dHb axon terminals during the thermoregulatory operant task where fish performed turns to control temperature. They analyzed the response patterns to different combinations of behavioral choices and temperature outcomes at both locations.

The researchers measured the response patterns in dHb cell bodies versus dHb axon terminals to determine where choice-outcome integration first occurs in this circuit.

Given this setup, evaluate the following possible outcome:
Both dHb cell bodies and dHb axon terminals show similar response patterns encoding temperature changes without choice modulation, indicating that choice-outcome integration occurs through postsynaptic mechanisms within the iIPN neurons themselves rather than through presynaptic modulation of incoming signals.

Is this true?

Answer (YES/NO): NO